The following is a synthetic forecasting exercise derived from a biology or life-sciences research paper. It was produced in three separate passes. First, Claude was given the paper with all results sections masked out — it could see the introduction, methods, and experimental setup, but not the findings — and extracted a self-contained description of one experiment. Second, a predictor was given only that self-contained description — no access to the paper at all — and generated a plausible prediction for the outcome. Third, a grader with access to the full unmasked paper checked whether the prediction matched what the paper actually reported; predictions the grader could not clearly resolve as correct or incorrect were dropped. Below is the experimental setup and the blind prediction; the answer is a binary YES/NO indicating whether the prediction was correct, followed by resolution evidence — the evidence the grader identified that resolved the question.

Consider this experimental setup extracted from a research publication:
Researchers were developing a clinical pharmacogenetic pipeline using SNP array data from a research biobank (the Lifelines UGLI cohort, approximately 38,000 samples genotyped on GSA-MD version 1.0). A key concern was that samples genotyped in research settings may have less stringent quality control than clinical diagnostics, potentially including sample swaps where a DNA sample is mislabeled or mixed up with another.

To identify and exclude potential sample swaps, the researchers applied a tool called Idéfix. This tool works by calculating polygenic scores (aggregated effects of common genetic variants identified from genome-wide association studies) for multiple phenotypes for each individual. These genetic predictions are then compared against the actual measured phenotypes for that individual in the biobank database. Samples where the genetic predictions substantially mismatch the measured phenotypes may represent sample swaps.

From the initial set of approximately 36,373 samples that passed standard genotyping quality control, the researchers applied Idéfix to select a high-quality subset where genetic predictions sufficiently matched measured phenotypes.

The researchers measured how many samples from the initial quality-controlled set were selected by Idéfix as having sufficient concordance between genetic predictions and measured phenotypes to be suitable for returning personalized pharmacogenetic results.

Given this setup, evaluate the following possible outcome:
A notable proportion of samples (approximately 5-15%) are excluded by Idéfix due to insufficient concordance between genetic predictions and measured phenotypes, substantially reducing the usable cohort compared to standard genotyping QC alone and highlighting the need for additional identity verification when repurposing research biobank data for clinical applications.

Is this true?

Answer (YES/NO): NO